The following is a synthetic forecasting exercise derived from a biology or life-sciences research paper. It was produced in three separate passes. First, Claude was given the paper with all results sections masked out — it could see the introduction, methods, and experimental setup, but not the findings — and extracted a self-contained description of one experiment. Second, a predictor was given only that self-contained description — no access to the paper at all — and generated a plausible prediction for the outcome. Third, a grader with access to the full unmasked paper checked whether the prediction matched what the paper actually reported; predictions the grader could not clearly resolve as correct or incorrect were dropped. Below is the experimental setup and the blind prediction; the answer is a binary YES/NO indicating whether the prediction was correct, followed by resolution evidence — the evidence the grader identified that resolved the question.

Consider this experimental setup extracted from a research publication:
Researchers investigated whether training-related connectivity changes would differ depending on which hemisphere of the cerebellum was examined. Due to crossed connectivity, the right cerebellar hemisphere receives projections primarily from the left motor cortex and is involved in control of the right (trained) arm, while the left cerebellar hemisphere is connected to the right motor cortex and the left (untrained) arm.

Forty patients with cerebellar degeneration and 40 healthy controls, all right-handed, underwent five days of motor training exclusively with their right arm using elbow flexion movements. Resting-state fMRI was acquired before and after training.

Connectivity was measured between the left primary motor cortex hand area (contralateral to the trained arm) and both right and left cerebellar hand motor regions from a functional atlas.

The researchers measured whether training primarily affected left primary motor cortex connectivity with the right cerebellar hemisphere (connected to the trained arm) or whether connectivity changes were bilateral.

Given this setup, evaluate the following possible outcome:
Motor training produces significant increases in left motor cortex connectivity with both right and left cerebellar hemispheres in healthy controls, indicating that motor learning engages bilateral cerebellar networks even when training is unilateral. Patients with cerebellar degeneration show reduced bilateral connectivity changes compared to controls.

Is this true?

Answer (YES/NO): NO